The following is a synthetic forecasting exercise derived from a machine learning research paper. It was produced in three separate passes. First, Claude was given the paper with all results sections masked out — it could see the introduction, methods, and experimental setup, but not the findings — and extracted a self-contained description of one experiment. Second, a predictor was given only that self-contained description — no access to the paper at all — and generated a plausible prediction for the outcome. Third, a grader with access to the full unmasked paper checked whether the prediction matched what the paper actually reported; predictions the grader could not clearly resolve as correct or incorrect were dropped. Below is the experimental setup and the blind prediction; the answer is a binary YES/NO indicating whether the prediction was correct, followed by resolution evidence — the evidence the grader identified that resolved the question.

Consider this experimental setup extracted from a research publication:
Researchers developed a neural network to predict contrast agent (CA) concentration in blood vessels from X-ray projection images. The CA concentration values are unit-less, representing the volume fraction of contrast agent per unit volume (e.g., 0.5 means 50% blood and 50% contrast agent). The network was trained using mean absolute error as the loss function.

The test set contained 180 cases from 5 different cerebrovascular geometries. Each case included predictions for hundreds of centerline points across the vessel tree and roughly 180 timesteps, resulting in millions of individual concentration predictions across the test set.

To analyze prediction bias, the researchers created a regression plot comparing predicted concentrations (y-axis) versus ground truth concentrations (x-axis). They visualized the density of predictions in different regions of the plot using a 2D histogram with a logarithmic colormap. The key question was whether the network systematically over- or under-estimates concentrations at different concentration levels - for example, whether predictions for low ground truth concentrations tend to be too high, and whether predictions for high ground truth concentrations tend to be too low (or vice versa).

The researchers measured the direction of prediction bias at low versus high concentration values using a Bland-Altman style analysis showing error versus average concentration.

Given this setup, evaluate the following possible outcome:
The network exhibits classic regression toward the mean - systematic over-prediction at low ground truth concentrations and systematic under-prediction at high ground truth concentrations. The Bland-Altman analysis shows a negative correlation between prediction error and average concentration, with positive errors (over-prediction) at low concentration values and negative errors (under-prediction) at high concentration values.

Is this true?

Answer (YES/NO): YES